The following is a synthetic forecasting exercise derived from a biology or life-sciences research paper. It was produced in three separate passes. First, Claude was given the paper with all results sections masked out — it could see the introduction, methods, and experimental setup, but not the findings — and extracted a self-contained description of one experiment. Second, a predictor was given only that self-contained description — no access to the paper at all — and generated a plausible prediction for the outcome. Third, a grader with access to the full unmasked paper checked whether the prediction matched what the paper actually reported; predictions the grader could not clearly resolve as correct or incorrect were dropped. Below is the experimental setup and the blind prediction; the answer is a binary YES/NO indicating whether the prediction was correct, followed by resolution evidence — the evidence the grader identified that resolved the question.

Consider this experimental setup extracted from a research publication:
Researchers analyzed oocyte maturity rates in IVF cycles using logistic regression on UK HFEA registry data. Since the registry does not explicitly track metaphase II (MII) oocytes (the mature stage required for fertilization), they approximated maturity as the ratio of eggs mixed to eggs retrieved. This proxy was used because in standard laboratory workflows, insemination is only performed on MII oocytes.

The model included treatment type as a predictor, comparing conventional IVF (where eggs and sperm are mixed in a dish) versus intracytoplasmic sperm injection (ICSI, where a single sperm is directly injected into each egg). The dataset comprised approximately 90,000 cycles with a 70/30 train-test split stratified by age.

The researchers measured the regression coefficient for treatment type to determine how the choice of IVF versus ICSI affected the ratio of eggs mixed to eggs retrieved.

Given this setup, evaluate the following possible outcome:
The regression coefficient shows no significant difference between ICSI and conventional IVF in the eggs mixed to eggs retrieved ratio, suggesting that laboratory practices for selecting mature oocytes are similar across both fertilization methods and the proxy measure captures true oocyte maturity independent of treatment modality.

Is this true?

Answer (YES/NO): NO